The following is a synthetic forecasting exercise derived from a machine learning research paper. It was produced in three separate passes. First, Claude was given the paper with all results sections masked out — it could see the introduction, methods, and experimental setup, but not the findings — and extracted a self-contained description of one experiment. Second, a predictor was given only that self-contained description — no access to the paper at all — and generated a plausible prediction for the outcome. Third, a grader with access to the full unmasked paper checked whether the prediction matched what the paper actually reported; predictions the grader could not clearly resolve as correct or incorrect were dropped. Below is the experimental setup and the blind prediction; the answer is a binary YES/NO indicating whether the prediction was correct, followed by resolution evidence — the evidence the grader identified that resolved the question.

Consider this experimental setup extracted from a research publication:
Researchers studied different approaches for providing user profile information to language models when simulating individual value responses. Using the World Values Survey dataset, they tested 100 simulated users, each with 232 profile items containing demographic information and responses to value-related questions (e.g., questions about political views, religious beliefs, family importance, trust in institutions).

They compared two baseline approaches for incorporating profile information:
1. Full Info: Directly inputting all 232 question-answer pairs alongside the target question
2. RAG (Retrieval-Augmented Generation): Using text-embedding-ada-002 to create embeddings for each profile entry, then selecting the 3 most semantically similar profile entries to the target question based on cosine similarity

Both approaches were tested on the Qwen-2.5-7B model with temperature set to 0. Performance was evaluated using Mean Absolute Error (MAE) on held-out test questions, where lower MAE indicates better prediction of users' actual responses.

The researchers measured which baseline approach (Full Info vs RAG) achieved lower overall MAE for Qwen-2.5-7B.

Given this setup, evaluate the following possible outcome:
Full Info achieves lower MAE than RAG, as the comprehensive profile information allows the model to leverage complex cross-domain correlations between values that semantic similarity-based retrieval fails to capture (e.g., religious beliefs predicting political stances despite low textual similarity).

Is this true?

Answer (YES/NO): YES